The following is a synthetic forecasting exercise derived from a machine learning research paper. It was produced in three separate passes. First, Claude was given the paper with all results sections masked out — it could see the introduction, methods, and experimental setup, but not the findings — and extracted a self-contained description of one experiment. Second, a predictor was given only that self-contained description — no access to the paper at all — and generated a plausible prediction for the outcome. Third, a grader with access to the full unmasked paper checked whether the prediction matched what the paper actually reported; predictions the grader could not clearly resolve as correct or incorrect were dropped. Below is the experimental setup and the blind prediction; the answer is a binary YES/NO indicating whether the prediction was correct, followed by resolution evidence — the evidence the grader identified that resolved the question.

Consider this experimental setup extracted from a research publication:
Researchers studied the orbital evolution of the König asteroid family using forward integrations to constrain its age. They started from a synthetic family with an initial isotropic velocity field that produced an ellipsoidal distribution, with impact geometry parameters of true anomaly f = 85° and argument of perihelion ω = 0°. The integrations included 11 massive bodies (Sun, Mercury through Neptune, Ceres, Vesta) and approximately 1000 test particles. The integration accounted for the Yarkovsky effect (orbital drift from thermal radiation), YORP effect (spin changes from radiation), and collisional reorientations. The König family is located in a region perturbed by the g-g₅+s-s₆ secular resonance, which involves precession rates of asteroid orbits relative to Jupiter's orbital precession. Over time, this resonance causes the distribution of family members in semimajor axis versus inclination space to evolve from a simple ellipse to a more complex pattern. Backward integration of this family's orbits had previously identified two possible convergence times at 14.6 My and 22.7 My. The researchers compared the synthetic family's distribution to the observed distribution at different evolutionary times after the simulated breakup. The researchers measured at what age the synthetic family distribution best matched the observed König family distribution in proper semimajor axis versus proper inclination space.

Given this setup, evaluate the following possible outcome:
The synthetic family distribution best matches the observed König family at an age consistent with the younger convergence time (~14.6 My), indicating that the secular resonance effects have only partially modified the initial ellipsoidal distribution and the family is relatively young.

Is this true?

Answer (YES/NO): NO